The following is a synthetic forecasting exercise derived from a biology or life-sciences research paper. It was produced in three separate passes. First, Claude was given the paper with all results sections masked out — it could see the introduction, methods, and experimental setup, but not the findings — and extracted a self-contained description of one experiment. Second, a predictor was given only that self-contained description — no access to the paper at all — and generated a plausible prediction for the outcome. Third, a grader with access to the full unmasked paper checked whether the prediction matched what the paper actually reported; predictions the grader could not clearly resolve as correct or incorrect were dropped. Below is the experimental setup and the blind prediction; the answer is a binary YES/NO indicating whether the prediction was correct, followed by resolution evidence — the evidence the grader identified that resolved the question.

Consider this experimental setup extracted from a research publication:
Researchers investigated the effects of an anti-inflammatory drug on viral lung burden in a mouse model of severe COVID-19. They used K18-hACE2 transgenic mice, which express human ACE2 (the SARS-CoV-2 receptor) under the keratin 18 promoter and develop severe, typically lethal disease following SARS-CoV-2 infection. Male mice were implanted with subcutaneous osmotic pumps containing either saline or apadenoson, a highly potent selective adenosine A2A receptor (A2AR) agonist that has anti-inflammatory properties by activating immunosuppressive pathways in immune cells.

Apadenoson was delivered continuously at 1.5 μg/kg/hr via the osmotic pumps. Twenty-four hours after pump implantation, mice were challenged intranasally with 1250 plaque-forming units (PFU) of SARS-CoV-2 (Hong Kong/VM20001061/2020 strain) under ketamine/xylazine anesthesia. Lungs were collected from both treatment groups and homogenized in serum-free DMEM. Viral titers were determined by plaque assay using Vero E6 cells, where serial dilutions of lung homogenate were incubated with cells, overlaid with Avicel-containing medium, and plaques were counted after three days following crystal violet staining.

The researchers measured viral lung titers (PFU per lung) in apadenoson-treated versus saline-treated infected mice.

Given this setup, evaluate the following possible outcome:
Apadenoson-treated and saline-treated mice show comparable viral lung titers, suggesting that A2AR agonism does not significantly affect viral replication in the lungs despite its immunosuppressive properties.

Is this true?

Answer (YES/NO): NO